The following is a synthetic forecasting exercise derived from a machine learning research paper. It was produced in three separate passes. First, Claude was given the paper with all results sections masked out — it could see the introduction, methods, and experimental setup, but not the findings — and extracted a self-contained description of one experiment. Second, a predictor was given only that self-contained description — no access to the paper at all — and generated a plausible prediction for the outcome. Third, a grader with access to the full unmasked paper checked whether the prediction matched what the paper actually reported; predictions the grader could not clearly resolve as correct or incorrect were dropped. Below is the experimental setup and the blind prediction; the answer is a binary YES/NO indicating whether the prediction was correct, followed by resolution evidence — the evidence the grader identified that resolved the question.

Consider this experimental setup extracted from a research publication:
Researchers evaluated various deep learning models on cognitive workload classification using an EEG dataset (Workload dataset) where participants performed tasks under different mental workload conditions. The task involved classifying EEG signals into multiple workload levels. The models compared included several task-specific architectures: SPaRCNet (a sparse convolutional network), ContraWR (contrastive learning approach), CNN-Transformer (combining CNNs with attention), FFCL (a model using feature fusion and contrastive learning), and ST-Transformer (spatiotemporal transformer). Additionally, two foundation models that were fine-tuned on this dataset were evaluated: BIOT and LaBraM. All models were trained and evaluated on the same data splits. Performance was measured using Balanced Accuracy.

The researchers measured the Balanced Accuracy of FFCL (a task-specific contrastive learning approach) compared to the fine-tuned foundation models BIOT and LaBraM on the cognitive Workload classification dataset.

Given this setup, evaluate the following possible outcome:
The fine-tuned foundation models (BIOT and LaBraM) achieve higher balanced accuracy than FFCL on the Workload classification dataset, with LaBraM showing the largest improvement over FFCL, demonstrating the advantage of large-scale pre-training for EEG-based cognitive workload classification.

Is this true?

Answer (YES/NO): NO